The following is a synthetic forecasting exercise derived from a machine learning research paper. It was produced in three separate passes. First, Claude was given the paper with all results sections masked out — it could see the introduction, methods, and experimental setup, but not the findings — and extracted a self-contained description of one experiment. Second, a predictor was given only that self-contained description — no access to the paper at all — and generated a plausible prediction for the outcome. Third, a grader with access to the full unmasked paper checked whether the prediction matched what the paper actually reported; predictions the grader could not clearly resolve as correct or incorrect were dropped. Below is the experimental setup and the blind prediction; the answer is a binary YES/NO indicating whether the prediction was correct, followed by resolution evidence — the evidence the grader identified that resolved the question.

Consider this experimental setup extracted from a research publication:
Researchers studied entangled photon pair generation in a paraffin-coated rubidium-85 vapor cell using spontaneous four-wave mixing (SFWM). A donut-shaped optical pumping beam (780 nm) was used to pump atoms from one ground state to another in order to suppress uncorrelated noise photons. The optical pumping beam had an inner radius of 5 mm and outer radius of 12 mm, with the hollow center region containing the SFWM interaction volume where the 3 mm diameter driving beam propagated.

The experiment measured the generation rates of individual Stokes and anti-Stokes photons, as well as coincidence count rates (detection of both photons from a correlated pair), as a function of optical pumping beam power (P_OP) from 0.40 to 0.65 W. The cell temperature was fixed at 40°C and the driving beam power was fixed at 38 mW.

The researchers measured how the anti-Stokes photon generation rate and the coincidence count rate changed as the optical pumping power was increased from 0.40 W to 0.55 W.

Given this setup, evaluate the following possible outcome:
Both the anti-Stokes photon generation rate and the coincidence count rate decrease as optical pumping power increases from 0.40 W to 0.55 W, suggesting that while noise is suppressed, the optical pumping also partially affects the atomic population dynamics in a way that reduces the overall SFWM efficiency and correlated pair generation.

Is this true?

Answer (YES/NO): NO